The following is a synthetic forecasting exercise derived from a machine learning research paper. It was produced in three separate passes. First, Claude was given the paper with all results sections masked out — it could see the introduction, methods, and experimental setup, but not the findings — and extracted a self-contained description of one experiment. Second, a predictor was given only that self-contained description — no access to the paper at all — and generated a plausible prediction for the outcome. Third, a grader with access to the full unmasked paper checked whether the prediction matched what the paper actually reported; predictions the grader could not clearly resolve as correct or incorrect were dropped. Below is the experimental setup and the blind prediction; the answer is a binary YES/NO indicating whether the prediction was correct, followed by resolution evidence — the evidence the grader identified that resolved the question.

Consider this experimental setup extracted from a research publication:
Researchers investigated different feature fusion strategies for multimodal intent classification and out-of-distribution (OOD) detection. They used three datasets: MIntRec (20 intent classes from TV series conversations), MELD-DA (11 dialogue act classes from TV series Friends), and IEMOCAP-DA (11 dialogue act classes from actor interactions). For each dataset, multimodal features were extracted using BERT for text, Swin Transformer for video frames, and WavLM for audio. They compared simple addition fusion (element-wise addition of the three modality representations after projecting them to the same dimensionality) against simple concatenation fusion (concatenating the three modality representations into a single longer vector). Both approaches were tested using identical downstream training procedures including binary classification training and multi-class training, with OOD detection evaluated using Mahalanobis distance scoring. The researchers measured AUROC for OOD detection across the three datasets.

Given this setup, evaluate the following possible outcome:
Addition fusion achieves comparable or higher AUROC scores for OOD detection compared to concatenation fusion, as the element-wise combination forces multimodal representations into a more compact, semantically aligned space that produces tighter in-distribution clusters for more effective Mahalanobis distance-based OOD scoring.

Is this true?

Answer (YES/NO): YES